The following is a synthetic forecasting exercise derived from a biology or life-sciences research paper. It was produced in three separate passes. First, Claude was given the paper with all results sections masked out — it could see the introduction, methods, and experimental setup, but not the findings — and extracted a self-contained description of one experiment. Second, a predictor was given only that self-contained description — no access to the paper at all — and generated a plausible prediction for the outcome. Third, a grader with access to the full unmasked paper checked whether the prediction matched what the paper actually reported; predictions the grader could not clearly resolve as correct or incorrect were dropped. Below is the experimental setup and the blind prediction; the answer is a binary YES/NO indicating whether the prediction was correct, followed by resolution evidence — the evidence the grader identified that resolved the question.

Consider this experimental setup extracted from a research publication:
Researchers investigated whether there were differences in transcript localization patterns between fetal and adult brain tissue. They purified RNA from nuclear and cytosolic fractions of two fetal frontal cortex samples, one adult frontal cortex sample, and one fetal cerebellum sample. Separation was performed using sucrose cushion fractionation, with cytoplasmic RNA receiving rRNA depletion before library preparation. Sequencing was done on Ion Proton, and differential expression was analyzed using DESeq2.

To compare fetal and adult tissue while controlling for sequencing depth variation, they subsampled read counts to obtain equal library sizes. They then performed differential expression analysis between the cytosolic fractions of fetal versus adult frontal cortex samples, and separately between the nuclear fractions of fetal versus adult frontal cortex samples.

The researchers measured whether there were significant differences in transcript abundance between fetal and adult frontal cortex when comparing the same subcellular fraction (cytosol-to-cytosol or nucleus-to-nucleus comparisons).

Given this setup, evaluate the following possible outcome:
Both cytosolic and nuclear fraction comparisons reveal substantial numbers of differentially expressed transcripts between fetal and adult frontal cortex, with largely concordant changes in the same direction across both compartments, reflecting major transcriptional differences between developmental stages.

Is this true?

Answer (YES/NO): NO